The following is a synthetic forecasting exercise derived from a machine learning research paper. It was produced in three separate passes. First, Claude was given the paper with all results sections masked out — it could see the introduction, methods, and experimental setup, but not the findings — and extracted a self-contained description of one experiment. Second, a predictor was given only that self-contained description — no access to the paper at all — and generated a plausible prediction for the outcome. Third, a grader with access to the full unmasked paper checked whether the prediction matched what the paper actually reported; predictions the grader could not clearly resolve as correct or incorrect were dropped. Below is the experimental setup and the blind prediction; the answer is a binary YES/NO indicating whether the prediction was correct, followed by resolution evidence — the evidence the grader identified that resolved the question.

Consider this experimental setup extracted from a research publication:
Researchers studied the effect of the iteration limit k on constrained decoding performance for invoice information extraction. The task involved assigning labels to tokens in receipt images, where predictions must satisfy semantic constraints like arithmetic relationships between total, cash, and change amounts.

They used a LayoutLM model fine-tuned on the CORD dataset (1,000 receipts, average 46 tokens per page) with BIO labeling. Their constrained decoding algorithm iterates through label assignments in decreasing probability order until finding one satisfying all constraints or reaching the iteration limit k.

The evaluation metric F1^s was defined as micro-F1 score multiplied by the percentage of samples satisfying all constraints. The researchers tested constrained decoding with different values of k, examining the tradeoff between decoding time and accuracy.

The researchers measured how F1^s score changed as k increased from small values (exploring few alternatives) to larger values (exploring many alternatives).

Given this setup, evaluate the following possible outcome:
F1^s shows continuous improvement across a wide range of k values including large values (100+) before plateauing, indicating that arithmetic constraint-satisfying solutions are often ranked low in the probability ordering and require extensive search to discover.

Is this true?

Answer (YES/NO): NO